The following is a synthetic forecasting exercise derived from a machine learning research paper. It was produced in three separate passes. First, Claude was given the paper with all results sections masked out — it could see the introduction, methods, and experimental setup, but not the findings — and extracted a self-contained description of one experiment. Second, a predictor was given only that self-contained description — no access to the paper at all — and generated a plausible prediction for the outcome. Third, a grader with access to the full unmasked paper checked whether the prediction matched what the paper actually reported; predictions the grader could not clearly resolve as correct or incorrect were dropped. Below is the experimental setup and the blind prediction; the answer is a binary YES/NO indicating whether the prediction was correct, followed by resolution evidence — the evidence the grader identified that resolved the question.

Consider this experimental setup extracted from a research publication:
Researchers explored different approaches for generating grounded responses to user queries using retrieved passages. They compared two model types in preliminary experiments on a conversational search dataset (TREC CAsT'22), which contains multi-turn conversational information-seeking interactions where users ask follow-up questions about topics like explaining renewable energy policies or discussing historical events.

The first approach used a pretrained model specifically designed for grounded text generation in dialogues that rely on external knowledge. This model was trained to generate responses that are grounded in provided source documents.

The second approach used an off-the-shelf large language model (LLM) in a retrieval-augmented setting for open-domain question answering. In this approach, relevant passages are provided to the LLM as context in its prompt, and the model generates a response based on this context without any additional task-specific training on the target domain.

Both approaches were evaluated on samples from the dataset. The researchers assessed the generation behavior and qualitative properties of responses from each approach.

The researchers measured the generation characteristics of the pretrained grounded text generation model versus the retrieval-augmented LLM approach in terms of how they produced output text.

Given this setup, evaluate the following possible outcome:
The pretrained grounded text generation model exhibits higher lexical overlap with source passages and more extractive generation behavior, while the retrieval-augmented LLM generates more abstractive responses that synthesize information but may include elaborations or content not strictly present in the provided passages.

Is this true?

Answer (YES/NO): NO